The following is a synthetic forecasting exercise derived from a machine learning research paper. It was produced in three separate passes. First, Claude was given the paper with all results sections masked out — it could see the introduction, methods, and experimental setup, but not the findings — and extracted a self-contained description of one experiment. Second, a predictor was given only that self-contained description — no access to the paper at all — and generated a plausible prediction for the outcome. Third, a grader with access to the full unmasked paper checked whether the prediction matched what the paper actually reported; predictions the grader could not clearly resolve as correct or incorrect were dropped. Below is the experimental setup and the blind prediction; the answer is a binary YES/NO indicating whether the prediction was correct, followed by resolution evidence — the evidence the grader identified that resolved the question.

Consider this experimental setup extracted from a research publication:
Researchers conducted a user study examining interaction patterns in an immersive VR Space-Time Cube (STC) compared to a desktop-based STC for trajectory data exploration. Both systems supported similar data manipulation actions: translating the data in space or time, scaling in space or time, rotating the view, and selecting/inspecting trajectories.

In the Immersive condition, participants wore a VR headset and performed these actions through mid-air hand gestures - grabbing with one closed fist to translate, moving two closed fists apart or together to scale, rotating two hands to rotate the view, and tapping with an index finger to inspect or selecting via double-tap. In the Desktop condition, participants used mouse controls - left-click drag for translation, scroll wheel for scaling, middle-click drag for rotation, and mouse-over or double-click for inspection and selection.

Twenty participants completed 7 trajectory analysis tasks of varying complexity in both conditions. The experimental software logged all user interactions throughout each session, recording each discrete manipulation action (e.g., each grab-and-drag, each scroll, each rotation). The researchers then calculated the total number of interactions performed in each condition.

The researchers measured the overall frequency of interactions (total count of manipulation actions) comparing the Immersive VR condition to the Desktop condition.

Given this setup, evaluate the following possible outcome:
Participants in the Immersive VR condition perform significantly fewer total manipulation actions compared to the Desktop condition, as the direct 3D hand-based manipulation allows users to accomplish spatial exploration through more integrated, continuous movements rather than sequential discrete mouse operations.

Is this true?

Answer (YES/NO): NO